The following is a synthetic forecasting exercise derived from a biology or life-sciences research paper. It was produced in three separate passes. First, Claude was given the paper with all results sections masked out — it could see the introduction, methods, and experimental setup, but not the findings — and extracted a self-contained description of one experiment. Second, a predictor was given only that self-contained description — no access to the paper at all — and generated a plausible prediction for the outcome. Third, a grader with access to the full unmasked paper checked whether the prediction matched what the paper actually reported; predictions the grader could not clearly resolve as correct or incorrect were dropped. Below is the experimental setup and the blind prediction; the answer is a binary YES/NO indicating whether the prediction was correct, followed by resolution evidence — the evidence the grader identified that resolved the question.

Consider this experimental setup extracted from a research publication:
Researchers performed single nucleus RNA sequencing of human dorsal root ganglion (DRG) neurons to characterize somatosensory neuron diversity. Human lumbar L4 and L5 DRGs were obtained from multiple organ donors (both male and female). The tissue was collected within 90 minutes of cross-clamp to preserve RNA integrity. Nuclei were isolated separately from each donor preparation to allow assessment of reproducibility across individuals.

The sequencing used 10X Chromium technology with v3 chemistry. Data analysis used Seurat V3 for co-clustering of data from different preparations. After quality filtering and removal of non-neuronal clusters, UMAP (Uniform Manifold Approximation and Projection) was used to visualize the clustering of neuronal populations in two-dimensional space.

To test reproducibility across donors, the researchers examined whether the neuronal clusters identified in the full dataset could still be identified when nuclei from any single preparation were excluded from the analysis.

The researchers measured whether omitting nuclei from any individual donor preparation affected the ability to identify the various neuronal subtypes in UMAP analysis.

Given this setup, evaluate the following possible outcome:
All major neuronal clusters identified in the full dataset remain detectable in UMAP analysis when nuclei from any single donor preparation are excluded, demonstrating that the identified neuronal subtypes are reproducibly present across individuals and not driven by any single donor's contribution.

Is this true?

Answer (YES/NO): YES